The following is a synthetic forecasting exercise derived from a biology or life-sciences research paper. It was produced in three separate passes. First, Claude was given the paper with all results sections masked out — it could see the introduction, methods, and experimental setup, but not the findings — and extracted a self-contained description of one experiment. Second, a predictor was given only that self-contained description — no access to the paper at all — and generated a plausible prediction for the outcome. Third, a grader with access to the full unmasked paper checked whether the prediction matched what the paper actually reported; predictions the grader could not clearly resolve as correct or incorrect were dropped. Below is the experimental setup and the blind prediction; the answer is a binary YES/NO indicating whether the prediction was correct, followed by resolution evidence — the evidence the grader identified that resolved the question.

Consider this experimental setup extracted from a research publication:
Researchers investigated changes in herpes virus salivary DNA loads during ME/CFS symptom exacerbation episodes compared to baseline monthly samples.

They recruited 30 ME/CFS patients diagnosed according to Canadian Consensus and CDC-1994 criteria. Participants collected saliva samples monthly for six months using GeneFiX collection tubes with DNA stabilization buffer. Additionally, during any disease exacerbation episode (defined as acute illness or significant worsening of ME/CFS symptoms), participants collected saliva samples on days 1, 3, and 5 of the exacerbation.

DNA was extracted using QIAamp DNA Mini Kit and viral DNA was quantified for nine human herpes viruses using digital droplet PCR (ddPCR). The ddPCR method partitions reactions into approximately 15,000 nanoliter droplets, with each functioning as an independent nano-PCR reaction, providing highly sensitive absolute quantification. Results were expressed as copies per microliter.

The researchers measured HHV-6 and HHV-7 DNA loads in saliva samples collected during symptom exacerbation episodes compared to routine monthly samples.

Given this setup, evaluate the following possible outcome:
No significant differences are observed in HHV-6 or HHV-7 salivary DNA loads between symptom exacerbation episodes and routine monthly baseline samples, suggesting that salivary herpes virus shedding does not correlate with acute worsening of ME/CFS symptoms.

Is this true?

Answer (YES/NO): YES